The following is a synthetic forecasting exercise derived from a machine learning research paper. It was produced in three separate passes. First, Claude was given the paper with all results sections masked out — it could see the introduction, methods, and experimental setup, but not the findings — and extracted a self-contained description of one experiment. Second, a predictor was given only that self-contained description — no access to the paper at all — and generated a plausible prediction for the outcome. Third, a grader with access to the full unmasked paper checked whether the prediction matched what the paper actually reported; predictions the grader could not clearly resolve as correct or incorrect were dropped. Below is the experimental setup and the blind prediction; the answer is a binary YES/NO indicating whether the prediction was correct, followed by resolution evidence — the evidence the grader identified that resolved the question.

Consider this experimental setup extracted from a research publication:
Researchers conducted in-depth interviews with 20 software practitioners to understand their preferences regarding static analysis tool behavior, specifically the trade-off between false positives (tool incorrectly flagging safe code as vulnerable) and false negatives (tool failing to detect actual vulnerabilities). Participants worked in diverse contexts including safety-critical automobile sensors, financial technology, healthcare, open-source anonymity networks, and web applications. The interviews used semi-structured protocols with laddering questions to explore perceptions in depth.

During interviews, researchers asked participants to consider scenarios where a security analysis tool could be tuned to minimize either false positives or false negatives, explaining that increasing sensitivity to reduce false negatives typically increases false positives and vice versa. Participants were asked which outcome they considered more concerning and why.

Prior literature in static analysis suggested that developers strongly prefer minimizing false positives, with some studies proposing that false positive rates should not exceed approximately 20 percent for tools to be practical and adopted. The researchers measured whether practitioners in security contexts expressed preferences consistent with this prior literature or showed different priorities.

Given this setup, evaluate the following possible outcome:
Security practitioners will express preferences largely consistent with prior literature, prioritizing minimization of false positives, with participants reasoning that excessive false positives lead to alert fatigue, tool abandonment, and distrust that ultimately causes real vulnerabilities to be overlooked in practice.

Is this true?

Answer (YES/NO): NO